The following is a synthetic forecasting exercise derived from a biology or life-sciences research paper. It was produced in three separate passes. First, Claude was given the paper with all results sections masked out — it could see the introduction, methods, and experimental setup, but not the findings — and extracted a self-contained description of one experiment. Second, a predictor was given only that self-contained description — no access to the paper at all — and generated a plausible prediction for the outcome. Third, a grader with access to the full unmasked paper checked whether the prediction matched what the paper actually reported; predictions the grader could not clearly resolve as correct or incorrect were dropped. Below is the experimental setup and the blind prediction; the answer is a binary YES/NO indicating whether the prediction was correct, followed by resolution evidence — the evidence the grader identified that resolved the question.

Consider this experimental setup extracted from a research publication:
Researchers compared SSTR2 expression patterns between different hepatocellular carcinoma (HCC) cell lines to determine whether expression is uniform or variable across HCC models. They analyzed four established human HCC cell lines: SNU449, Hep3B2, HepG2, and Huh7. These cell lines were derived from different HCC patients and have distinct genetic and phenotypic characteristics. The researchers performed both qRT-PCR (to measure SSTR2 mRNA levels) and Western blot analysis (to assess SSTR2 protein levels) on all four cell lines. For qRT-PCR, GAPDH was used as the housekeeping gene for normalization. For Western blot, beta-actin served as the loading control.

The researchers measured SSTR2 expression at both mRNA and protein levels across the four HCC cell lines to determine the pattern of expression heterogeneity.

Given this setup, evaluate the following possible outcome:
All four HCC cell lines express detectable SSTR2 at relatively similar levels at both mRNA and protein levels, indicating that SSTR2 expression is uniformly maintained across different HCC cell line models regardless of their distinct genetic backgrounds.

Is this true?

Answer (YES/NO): NO